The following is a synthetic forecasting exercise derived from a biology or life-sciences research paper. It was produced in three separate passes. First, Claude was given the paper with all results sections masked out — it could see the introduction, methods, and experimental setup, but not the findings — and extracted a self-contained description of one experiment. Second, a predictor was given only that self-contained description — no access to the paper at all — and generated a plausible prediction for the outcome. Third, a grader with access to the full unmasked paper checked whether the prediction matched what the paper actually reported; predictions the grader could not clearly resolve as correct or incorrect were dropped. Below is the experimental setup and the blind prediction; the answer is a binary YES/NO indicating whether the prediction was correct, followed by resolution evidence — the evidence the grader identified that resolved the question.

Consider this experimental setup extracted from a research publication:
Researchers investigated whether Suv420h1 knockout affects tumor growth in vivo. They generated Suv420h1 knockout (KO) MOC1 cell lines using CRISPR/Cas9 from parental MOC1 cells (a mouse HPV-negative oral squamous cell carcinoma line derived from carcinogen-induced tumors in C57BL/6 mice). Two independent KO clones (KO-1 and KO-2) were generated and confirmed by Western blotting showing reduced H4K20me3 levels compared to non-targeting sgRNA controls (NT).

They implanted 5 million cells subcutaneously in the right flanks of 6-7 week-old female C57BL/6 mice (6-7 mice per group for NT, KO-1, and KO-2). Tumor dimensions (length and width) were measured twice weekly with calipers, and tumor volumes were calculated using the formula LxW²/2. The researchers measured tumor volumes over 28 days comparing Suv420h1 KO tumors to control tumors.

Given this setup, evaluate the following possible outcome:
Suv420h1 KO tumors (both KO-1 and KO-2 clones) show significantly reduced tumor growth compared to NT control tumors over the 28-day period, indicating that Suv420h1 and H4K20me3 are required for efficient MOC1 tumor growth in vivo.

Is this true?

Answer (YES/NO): YES